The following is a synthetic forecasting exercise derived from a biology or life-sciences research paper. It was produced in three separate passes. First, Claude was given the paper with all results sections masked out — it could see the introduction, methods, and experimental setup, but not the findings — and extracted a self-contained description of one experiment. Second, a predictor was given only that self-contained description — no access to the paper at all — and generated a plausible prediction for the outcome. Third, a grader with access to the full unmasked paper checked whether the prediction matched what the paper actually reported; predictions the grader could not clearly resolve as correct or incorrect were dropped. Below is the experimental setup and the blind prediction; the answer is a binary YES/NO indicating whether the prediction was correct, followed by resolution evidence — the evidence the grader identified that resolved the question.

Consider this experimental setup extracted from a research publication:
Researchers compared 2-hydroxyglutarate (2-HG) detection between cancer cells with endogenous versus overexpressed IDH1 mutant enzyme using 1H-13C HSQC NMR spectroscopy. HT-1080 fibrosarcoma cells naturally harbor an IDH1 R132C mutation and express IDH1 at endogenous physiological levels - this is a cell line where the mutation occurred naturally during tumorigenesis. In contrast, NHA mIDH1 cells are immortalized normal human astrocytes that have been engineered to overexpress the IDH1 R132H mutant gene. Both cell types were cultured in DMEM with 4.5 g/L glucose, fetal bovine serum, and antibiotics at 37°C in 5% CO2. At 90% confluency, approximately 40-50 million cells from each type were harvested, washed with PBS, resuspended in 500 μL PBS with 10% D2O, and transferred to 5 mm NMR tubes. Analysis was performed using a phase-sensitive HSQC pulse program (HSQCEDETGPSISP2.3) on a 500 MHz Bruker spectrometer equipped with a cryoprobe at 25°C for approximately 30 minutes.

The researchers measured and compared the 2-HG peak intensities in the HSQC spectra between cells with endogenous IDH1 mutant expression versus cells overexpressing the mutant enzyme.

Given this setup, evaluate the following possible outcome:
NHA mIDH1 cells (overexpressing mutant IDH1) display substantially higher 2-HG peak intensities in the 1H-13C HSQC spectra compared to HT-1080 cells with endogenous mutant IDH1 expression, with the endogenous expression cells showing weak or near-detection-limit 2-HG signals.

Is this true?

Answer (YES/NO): NO